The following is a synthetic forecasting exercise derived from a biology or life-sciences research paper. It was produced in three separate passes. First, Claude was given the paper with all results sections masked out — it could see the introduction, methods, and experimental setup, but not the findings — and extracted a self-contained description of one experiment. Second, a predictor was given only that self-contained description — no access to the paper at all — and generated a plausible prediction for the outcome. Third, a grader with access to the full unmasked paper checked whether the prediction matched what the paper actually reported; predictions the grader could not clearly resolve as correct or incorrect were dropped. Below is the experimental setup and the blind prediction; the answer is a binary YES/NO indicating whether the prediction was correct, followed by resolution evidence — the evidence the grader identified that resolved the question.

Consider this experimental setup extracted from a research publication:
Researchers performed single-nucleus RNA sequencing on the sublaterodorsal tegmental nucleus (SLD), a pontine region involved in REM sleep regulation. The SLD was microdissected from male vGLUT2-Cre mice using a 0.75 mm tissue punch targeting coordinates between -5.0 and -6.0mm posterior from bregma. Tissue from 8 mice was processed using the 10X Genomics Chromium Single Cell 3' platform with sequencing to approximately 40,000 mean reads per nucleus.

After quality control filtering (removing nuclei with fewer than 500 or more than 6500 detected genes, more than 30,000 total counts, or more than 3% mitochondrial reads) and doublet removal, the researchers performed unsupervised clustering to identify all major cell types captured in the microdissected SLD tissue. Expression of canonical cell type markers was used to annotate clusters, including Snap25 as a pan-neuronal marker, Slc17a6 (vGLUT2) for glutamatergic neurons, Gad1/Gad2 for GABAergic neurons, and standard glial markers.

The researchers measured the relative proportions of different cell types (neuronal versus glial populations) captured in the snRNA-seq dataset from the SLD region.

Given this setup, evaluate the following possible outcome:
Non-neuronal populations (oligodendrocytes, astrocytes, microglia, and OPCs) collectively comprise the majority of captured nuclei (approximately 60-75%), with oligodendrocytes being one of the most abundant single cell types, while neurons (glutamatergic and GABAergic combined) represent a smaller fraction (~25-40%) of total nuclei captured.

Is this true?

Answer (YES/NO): NO